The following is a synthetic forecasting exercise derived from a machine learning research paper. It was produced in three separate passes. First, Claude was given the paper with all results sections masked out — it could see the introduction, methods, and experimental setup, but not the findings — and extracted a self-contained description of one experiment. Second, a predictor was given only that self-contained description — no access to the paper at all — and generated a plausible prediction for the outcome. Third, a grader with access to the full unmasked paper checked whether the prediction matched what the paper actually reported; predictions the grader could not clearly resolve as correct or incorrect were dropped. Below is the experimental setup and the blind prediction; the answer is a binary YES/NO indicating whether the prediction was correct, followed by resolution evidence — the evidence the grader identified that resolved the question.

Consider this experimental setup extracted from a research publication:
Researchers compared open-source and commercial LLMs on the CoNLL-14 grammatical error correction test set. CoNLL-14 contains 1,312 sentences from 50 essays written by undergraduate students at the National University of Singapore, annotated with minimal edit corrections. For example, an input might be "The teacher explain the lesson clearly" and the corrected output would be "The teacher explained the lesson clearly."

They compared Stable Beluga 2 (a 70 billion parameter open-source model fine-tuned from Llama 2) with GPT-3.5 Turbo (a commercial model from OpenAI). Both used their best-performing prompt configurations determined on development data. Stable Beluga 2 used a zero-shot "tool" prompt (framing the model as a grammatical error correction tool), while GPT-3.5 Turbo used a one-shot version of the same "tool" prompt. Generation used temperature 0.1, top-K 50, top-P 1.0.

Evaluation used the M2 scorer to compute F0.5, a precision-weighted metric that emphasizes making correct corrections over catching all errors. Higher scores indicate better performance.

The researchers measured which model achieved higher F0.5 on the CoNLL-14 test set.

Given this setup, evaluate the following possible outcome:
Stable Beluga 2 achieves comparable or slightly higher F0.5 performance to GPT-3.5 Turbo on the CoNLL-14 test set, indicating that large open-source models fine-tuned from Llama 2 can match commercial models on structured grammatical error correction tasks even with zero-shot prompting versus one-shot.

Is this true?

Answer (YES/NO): YES